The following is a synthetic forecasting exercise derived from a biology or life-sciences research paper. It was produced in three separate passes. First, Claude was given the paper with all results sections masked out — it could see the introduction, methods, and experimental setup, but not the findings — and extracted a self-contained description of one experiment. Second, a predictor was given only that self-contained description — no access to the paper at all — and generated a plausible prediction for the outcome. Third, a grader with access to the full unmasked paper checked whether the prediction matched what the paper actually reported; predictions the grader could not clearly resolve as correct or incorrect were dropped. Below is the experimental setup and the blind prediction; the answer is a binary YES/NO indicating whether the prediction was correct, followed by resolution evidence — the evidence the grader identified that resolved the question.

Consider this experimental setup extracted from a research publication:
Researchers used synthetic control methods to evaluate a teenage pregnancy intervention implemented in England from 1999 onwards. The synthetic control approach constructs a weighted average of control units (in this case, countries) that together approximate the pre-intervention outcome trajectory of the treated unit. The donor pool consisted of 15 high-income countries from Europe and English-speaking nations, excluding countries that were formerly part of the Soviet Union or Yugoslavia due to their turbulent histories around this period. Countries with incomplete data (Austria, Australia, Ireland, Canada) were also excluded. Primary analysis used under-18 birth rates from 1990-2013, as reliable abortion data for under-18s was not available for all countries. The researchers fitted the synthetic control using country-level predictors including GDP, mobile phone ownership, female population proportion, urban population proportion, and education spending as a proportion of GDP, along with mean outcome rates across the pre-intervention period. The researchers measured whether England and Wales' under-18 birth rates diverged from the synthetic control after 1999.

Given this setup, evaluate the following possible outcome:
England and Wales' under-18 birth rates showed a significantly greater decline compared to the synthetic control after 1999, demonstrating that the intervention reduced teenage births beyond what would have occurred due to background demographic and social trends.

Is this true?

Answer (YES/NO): NO